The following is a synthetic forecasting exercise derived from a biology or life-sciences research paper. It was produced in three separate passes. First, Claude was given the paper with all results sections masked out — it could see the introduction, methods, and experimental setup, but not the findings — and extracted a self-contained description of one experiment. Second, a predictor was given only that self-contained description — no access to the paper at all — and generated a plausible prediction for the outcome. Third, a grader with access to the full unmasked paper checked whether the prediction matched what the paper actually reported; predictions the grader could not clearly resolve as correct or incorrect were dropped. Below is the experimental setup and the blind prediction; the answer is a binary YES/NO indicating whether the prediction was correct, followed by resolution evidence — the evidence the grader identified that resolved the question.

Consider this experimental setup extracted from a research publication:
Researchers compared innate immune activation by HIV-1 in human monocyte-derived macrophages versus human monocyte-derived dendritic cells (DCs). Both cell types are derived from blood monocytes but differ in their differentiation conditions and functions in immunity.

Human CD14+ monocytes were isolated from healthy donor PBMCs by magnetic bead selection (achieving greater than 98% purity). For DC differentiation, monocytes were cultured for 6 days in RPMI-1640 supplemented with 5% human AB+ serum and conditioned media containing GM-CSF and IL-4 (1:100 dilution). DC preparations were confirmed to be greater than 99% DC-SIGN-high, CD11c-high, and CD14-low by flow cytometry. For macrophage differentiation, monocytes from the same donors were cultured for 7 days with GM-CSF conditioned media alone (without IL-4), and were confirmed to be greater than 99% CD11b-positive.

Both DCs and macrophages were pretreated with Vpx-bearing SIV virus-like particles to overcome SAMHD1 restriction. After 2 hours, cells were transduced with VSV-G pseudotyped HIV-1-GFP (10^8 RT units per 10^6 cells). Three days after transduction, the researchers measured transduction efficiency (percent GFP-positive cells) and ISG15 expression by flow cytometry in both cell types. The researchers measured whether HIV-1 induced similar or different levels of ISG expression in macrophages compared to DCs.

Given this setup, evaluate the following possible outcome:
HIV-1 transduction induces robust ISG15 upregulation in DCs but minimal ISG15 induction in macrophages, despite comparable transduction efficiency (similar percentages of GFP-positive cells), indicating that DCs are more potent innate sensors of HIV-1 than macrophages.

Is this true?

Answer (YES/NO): NO